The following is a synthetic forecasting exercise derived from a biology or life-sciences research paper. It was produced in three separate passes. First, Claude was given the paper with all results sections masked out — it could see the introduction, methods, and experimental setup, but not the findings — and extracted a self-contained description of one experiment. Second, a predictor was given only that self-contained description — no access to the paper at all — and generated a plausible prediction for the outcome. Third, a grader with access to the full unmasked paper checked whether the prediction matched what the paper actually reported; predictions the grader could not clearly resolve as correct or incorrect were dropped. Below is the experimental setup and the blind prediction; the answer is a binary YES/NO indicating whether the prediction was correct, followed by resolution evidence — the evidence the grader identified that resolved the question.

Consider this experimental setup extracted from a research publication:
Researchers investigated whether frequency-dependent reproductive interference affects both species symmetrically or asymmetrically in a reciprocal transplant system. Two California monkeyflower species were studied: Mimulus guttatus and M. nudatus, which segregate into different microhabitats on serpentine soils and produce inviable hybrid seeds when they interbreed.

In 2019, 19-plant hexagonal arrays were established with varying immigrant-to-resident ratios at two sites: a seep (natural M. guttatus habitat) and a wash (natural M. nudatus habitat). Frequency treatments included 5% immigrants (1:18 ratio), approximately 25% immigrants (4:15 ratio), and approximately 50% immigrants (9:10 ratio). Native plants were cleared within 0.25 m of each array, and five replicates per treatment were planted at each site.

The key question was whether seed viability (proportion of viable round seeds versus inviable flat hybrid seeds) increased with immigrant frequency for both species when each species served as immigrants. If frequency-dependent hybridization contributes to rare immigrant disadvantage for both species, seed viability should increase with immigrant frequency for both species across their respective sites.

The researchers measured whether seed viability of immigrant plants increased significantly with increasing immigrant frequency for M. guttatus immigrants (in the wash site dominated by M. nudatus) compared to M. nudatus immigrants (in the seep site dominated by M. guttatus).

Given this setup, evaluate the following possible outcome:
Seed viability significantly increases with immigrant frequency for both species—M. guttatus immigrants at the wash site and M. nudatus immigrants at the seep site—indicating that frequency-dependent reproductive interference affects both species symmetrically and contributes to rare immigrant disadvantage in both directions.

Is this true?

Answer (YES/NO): NO